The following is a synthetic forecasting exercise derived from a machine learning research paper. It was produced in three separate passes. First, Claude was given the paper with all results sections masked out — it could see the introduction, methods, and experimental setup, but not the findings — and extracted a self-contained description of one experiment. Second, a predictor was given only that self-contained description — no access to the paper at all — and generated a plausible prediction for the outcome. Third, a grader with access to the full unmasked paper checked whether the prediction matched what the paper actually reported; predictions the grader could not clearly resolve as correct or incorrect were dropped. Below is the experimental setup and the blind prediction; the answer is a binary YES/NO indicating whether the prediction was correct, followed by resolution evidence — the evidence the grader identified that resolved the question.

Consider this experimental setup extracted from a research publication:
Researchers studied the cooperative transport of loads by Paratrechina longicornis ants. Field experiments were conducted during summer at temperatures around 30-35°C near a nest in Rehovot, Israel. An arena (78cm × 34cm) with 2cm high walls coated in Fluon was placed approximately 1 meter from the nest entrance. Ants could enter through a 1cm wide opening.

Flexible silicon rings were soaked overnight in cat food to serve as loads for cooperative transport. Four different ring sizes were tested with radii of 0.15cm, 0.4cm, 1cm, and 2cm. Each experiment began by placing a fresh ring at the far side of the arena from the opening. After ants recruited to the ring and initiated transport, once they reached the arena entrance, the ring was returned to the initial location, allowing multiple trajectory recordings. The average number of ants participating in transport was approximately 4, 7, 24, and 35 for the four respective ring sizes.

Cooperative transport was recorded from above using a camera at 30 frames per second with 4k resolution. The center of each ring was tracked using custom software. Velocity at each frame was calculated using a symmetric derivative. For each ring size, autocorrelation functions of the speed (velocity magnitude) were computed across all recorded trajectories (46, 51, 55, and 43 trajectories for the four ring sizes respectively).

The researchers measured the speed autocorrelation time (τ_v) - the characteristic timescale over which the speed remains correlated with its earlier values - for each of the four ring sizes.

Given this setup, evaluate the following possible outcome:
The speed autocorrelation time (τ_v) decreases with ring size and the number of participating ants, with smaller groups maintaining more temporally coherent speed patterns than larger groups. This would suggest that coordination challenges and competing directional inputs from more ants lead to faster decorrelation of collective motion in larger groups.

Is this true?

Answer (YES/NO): NO